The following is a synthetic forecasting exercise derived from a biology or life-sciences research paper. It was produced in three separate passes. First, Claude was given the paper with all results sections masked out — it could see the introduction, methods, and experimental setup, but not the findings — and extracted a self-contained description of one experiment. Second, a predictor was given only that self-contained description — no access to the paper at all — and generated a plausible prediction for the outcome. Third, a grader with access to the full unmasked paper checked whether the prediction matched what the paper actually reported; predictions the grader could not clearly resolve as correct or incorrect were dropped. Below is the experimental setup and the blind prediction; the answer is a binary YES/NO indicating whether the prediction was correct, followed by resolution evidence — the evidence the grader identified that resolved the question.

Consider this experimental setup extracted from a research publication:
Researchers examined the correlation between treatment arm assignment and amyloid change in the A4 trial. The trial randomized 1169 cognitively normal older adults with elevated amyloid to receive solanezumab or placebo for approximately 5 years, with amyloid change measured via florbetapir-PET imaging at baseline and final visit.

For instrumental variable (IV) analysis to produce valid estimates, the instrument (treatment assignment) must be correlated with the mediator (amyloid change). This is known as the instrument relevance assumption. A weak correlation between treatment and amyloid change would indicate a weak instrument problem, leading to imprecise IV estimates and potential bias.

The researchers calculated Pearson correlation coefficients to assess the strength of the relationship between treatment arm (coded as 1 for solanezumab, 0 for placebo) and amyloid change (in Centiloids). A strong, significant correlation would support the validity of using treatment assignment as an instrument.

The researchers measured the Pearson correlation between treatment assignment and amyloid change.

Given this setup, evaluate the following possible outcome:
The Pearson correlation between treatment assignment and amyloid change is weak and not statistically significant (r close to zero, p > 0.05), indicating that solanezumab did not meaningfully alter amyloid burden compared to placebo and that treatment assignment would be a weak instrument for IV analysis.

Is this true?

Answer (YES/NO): NO